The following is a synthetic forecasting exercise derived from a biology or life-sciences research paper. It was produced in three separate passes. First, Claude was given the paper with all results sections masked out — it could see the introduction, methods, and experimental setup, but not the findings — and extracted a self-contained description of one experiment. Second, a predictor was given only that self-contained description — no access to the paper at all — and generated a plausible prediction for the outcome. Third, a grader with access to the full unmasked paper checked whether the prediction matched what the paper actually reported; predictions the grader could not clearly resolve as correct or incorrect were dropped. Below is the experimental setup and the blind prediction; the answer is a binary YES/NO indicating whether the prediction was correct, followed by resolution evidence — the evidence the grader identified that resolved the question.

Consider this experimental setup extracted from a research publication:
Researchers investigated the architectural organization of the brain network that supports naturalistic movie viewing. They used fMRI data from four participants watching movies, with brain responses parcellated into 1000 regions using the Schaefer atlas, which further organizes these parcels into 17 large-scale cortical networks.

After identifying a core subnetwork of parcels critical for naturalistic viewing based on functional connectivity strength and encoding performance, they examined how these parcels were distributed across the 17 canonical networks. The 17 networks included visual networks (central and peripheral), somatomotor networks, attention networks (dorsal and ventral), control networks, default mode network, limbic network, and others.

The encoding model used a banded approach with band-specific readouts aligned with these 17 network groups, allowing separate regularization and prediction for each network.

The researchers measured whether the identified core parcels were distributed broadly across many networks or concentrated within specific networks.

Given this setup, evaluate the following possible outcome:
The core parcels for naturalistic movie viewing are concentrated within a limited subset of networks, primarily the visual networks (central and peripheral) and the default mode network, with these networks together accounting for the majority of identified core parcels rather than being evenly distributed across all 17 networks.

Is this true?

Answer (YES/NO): NO